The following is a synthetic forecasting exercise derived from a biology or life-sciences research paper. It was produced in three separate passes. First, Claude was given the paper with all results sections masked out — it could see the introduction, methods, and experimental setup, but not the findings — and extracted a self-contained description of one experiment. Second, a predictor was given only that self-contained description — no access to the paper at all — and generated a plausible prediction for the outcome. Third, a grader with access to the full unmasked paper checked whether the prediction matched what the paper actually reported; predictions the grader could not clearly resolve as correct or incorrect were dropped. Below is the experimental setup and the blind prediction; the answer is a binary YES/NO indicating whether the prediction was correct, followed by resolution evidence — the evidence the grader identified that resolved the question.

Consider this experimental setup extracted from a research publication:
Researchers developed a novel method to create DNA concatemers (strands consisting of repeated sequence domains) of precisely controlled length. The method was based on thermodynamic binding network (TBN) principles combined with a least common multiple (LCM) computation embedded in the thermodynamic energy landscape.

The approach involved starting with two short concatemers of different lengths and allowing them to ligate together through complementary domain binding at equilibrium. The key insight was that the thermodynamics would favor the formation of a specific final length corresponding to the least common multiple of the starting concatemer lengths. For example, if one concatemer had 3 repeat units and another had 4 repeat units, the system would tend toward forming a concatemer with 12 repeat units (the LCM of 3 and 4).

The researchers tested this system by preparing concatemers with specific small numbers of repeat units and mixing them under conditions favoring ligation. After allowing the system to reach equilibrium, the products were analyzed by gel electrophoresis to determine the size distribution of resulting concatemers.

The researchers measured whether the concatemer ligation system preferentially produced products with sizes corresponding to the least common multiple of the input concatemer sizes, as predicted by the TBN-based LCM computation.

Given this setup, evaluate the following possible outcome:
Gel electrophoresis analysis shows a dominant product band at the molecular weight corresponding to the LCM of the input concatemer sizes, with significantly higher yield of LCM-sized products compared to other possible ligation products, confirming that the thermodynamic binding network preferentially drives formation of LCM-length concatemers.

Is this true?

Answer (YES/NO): NO